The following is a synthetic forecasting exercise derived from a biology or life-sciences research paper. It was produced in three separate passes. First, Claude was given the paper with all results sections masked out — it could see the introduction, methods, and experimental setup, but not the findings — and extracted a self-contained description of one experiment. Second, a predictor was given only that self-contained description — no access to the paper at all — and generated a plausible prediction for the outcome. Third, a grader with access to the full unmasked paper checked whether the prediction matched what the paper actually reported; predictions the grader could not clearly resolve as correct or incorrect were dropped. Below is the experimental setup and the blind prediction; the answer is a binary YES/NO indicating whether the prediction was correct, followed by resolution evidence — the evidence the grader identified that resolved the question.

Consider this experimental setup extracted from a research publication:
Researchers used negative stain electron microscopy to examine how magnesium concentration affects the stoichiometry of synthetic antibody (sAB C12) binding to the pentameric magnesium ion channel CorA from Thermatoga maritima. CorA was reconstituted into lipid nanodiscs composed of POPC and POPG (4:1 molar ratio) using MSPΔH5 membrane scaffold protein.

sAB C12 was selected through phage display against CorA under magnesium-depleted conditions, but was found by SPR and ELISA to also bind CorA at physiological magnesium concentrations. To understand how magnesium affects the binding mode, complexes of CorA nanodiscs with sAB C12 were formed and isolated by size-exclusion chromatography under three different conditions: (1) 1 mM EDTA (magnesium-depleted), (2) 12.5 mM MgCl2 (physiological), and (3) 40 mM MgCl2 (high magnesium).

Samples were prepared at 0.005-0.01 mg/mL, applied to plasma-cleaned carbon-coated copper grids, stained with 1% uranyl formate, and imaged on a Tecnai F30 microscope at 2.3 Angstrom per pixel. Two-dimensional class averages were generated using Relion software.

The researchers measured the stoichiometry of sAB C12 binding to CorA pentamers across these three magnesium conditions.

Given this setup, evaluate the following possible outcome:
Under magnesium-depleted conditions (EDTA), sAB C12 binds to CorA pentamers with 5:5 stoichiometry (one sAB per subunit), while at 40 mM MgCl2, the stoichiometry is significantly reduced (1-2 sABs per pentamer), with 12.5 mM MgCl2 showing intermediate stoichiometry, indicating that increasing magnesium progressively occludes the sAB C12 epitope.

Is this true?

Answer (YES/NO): NO